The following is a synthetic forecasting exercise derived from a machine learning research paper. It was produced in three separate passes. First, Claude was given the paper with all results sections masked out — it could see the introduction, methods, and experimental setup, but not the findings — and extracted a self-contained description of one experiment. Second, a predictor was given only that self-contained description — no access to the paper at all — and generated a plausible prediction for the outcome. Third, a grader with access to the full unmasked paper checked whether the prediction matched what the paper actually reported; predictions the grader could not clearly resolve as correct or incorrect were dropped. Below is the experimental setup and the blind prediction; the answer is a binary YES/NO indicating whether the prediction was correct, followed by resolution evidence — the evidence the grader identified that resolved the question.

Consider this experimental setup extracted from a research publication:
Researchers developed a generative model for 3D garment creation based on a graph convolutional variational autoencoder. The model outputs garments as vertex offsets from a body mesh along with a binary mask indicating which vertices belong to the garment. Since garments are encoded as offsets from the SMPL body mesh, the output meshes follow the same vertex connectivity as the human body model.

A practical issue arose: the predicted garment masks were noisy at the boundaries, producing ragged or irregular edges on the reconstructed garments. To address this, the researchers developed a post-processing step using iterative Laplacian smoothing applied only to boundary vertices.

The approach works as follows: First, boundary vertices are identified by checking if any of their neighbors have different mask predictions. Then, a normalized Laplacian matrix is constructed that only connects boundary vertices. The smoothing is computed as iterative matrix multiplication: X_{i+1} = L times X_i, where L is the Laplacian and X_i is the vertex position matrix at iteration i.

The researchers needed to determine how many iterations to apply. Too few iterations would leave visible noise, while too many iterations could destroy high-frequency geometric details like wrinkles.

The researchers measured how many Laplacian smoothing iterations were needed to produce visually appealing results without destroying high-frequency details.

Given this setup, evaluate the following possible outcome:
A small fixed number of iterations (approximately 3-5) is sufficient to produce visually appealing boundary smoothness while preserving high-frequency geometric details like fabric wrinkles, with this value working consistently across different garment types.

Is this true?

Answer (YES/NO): NO